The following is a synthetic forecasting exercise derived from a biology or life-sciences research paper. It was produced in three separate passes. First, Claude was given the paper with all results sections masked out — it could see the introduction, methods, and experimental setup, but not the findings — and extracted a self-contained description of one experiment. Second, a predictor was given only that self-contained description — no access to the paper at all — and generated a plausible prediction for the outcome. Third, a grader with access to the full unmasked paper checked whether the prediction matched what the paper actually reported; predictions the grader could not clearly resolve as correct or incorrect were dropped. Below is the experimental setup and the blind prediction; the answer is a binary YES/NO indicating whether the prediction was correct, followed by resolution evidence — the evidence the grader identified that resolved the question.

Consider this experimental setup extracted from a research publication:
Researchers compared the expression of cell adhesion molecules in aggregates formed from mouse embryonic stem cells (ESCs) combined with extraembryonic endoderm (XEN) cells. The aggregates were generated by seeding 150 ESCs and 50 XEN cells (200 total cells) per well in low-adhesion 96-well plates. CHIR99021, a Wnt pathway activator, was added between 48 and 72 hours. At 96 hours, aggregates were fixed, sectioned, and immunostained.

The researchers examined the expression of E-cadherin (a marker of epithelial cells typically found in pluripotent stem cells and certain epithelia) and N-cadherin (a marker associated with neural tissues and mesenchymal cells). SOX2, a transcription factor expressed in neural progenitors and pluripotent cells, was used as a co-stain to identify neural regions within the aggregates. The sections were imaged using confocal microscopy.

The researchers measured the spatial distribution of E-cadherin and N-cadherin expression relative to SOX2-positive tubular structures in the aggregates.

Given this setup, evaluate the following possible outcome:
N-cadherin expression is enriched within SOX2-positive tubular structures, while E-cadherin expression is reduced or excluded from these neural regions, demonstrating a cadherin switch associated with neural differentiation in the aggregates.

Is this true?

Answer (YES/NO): YES